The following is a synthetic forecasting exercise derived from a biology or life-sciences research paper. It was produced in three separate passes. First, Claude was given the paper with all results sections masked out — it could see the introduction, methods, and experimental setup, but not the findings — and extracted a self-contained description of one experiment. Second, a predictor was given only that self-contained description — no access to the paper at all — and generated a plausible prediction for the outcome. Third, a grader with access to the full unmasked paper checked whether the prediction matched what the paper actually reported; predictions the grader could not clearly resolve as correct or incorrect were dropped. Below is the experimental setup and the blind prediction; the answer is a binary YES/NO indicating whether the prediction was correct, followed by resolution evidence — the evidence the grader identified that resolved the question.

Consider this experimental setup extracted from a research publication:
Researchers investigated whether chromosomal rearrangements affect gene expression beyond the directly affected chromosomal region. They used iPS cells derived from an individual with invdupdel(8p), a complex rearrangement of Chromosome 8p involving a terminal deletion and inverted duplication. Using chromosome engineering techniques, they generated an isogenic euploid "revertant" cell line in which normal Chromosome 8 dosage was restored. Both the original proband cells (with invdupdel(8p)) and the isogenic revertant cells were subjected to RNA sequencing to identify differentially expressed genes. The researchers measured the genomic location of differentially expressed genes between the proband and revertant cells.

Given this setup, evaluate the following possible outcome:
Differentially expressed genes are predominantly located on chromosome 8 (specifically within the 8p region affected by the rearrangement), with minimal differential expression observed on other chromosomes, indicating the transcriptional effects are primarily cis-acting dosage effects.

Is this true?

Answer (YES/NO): NO